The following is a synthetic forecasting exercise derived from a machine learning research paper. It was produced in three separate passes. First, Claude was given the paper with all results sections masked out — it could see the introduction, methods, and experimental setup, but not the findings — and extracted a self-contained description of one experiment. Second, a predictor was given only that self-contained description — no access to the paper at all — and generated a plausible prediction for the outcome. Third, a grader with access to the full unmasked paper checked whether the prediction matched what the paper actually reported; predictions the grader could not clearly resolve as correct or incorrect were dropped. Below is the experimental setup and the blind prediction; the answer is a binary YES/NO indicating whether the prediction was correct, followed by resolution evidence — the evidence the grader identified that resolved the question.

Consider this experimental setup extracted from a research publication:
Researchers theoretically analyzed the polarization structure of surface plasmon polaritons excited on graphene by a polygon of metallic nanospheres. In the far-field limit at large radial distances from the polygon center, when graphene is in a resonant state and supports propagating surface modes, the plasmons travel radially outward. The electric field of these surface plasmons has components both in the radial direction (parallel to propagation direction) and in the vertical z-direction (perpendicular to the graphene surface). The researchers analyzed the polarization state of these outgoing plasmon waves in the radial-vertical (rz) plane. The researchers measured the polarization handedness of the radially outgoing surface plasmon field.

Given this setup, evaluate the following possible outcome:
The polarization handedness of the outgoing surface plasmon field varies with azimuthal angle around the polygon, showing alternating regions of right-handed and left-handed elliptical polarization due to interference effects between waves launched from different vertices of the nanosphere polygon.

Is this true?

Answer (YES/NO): NO